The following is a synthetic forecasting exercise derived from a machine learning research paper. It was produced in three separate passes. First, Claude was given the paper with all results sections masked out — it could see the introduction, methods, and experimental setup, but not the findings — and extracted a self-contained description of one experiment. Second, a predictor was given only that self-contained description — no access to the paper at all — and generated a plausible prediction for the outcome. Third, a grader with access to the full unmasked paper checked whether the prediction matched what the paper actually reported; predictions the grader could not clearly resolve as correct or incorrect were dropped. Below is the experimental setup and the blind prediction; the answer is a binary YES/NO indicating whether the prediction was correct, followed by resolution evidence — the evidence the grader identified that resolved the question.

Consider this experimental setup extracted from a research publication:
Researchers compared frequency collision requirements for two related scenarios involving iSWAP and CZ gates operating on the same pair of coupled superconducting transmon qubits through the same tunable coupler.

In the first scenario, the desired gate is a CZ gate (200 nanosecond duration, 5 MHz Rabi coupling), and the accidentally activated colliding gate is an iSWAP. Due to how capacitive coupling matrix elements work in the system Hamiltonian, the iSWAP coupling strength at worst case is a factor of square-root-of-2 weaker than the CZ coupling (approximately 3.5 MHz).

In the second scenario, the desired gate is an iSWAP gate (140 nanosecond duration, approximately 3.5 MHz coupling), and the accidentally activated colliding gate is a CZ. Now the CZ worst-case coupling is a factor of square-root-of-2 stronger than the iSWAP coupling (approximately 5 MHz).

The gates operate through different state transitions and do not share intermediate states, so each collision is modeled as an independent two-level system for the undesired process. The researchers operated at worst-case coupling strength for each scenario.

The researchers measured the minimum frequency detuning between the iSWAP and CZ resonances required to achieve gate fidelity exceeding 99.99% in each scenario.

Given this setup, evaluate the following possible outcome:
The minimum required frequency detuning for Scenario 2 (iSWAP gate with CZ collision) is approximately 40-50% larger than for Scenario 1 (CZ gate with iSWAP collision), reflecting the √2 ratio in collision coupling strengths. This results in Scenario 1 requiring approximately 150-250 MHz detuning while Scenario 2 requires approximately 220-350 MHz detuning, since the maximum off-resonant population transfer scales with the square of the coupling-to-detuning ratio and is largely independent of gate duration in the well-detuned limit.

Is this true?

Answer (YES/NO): NO